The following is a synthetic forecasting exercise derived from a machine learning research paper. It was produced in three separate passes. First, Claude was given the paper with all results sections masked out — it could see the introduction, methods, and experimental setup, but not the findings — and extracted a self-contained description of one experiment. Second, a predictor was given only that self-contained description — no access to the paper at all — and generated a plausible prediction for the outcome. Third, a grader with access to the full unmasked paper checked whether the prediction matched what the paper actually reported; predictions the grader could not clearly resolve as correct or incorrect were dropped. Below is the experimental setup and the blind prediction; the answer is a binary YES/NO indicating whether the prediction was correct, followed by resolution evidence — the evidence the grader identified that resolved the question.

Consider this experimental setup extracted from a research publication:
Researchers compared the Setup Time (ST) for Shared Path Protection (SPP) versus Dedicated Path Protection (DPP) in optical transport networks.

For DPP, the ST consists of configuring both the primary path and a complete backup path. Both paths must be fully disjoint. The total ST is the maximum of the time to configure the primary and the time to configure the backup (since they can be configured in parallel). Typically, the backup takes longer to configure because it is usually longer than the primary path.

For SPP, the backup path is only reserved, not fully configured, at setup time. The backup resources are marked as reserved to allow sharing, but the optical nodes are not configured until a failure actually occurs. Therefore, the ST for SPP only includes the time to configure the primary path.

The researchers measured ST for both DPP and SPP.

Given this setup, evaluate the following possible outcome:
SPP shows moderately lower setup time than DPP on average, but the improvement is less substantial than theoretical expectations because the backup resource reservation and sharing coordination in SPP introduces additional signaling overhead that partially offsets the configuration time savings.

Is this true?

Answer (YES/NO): NO